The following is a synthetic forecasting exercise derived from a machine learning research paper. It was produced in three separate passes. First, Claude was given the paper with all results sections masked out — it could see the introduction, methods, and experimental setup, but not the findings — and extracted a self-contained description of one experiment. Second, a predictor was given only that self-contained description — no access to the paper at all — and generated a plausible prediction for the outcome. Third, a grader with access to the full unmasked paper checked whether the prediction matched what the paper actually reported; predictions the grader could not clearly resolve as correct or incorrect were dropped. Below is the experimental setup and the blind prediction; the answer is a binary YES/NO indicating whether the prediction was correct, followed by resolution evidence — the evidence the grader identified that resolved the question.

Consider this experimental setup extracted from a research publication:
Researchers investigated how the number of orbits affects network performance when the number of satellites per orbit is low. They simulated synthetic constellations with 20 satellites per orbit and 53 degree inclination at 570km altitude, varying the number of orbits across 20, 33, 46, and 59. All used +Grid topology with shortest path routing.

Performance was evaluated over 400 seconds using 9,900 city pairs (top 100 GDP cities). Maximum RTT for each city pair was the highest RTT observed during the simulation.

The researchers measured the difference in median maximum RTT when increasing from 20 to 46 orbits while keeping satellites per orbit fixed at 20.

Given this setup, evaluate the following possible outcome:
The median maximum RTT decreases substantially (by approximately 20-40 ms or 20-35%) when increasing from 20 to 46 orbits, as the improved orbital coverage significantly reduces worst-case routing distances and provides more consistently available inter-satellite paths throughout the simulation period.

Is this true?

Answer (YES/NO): NO